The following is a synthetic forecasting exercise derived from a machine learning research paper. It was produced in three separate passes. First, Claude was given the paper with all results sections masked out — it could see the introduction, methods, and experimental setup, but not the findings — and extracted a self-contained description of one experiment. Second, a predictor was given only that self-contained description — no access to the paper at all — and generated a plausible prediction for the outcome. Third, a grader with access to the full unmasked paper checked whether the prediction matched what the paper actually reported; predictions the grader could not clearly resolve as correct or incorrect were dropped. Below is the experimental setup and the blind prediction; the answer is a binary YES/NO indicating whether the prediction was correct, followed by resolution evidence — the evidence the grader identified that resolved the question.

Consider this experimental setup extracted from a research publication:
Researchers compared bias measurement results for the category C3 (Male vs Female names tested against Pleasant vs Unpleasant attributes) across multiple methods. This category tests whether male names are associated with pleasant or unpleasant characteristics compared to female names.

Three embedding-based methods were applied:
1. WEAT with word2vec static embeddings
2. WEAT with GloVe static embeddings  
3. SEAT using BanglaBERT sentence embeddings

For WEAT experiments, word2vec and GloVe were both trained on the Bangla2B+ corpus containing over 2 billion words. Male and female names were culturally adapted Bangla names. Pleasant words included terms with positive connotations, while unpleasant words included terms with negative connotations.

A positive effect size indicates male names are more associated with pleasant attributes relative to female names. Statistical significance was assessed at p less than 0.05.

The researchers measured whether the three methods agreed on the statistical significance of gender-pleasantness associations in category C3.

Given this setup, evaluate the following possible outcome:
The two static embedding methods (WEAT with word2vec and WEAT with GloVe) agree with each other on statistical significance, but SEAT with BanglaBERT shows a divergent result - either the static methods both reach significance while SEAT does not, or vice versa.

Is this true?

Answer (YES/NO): NO